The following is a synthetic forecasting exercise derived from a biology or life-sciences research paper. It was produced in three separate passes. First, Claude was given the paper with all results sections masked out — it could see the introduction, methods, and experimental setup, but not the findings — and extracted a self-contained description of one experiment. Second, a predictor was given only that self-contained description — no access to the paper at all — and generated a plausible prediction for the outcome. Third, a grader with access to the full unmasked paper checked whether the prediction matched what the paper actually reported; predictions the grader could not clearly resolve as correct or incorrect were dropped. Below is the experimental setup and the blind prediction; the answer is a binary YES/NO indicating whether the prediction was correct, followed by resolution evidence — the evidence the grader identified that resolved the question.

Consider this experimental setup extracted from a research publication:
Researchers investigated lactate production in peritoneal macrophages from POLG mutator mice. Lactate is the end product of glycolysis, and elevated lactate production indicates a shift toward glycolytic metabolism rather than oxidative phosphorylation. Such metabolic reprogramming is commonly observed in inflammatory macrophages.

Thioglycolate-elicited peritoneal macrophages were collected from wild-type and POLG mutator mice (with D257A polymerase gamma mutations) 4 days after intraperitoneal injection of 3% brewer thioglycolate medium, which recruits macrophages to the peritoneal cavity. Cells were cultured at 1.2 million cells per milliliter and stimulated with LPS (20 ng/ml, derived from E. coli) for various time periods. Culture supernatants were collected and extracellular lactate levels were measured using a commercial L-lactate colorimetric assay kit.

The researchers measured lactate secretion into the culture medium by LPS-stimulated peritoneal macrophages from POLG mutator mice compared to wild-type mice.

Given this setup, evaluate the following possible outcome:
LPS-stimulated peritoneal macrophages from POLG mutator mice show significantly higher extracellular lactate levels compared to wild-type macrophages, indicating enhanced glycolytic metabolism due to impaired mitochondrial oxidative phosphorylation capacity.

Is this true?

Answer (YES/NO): YES